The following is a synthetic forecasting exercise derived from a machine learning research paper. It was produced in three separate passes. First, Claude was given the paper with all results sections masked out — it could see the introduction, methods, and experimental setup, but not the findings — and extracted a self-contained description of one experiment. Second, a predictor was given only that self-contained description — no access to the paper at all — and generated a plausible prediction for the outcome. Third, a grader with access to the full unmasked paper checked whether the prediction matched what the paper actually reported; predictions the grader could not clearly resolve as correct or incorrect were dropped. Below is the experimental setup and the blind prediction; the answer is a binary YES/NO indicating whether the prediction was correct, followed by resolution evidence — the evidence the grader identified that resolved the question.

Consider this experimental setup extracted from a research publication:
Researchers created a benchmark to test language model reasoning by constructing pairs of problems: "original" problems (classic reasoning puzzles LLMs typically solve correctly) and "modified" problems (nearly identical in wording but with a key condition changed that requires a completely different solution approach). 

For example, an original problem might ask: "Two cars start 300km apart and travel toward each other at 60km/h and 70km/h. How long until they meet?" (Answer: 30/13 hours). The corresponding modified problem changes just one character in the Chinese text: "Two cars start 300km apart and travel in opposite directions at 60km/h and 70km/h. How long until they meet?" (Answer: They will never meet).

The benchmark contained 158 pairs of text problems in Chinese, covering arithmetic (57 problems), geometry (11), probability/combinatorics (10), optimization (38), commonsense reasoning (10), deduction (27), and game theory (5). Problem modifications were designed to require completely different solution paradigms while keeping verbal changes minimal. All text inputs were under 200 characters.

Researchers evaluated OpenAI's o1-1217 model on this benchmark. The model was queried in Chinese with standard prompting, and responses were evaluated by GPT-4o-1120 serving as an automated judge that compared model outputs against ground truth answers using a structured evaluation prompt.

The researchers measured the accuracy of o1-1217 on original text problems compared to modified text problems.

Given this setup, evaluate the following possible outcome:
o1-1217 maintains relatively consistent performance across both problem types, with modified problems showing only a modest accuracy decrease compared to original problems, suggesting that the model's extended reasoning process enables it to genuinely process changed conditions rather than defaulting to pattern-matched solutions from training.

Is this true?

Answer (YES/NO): NO